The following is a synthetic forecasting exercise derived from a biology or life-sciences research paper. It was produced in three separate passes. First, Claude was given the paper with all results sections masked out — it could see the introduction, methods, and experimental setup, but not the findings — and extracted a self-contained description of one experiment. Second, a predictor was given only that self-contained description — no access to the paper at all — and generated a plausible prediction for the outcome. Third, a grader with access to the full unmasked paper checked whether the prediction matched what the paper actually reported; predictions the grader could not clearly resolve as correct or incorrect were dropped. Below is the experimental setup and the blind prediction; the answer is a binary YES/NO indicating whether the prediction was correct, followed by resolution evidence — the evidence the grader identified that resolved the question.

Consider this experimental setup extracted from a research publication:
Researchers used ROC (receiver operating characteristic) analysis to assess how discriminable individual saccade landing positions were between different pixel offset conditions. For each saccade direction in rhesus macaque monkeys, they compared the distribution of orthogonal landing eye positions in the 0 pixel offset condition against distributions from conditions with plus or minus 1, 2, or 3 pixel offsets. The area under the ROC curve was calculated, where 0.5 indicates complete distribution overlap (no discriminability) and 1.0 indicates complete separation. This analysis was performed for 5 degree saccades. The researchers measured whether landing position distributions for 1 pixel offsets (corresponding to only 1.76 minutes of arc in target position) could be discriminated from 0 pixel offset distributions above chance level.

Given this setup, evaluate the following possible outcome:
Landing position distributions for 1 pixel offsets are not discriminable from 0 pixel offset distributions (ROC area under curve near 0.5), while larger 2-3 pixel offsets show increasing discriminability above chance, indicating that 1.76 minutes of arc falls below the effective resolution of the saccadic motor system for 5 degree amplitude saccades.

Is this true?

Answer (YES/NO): NO